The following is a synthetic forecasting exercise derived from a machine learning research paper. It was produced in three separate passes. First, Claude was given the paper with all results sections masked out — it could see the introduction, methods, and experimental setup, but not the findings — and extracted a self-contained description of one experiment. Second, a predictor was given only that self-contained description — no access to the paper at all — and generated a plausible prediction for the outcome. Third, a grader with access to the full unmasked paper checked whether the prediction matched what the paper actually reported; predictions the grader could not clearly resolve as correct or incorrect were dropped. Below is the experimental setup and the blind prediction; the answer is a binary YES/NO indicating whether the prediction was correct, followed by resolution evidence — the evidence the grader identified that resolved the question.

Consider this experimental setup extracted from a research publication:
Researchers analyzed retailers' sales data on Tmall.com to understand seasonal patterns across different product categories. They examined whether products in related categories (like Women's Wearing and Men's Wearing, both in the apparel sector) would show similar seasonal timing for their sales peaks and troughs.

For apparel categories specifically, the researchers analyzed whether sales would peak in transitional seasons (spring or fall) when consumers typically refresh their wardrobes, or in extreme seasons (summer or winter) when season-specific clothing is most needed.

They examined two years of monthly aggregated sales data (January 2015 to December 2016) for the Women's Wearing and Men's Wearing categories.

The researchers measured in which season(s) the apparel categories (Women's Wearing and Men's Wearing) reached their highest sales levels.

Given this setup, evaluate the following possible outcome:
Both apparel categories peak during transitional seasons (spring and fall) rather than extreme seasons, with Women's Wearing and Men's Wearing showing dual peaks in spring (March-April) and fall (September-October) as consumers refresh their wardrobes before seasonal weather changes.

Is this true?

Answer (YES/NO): NO